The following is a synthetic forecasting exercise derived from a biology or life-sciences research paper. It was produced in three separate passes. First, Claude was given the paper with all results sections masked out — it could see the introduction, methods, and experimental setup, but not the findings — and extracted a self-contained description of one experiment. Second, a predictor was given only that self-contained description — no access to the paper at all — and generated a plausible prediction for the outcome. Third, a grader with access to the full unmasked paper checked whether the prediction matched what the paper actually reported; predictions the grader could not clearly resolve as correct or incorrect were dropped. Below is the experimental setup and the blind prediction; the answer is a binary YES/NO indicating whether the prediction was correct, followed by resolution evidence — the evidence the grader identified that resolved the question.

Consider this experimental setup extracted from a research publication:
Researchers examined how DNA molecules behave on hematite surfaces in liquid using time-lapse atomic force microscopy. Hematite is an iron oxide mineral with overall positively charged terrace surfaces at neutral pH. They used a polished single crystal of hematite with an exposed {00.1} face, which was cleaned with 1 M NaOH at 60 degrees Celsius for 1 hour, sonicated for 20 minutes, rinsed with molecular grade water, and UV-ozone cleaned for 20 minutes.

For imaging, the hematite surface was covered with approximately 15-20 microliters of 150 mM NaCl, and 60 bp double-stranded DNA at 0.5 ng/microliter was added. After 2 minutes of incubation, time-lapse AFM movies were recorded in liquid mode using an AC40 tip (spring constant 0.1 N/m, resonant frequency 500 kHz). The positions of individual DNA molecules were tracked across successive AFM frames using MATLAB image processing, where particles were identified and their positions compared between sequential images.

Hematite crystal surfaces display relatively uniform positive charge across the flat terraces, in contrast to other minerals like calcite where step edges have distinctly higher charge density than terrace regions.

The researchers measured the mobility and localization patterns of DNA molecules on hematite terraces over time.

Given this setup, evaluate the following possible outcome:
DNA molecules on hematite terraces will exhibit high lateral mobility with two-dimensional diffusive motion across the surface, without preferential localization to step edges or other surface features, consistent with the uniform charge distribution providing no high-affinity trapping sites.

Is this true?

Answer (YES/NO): NO